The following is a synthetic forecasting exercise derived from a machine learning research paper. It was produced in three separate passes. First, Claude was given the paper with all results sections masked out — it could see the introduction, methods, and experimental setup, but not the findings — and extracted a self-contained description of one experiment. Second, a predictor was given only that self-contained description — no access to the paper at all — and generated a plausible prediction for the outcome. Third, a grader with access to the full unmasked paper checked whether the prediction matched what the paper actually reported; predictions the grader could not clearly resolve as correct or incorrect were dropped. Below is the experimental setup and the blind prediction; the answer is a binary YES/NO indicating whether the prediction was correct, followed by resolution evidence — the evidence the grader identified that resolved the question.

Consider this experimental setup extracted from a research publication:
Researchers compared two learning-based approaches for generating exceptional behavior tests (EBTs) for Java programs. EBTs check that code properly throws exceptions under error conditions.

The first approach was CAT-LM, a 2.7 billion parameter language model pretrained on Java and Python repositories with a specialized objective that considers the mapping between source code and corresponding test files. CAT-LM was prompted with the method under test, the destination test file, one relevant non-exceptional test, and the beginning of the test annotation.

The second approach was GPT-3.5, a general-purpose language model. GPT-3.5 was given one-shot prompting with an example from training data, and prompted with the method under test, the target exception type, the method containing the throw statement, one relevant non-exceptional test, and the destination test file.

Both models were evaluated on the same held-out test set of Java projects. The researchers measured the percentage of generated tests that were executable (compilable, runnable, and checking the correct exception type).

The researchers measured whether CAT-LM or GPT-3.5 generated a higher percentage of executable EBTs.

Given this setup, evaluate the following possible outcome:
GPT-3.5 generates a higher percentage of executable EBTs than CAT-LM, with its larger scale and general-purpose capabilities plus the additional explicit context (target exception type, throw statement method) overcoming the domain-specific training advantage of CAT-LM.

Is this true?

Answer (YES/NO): YES